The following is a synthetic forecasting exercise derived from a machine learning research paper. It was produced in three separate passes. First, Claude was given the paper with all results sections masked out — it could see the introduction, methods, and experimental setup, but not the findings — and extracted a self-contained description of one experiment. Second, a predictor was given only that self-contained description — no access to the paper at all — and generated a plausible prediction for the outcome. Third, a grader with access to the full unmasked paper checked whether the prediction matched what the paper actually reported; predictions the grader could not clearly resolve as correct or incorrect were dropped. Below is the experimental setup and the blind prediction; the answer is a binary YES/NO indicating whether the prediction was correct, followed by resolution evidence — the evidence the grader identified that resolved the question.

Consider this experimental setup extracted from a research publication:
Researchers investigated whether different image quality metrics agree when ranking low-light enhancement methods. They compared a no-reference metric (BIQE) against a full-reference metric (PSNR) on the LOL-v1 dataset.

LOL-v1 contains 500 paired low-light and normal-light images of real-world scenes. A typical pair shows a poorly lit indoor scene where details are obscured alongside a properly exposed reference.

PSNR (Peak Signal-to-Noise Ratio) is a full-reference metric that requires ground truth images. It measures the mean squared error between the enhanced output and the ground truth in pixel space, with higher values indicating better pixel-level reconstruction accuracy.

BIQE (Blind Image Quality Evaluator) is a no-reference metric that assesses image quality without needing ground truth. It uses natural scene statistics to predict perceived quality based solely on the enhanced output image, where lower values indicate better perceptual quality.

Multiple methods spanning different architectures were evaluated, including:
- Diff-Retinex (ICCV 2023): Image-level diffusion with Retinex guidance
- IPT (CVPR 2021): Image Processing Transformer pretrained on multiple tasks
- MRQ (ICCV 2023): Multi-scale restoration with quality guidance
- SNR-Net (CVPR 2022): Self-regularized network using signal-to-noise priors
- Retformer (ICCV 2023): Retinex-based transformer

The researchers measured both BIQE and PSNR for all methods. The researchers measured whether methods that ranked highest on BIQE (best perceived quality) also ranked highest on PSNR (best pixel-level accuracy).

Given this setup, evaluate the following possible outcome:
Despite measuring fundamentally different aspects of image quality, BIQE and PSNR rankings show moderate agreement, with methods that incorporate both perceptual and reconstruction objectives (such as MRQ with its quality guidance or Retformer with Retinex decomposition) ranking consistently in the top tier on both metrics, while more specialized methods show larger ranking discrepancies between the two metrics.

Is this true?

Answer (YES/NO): NO